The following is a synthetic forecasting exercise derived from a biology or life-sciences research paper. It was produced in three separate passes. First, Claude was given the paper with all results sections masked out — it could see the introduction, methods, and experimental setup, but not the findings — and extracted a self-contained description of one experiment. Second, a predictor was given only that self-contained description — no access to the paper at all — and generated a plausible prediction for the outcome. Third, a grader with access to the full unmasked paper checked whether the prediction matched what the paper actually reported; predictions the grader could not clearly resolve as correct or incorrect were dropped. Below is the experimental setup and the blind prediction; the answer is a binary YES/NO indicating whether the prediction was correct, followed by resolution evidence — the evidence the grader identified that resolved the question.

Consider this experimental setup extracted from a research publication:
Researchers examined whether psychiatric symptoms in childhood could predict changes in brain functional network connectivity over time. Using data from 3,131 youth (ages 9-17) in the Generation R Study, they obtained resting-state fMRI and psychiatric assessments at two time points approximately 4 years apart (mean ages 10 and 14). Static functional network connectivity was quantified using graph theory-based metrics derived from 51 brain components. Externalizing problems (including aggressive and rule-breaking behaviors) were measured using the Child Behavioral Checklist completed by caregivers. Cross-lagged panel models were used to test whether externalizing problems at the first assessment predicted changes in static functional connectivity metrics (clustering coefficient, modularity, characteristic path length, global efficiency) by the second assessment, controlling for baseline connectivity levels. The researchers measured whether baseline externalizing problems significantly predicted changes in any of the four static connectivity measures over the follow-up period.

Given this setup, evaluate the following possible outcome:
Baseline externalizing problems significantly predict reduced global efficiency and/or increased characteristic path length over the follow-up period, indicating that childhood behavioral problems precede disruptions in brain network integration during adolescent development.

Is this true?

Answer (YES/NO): NO